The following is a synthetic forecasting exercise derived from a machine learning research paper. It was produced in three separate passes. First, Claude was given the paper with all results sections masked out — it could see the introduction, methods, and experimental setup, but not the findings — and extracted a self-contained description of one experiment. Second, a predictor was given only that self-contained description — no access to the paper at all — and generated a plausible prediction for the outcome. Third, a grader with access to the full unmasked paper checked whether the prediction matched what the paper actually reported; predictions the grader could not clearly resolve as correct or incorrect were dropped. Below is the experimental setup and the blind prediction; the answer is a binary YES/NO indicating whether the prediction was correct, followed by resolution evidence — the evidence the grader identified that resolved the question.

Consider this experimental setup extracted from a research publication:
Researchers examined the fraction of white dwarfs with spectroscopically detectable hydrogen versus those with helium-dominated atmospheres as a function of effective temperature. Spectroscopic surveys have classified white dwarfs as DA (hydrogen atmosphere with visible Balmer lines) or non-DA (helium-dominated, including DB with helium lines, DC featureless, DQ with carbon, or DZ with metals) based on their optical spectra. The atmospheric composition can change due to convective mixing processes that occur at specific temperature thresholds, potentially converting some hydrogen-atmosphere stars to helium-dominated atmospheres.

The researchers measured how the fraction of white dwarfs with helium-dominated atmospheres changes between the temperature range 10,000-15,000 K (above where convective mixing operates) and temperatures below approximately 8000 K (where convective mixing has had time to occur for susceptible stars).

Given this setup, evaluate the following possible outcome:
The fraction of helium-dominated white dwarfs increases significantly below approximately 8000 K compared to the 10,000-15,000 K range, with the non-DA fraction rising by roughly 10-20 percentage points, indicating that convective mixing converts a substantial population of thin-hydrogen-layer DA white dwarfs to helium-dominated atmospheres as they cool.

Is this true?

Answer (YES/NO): YES